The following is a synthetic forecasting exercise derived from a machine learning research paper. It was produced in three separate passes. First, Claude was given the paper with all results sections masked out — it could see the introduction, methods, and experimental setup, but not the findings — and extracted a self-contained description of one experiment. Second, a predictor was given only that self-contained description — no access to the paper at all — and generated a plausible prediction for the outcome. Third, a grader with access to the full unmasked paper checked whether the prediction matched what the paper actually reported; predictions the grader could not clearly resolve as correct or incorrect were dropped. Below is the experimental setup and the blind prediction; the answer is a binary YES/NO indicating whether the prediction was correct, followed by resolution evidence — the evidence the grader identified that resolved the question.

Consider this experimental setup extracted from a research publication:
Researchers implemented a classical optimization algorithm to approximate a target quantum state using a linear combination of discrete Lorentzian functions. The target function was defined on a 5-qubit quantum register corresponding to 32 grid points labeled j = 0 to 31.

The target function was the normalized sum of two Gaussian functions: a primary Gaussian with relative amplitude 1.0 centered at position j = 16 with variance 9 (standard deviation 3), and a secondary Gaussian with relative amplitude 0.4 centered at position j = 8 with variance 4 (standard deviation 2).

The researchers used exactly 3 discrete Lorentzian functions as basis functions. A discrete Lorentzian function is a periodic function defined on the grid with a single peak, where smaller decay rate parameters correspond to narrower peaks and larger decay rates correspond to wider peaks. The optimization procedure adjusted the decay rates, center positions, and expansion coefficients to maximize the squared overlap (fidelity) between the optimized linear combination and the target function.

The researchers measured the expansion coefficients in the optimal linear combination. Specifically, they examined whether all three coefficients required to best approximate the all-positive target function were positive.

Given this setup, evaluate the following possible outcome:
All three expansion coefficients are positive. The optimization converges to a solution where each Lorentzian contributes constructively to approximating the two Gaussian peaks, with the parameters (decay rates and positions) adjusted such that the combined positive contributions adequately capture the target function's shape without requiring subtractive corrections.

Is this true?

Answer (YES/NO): NO